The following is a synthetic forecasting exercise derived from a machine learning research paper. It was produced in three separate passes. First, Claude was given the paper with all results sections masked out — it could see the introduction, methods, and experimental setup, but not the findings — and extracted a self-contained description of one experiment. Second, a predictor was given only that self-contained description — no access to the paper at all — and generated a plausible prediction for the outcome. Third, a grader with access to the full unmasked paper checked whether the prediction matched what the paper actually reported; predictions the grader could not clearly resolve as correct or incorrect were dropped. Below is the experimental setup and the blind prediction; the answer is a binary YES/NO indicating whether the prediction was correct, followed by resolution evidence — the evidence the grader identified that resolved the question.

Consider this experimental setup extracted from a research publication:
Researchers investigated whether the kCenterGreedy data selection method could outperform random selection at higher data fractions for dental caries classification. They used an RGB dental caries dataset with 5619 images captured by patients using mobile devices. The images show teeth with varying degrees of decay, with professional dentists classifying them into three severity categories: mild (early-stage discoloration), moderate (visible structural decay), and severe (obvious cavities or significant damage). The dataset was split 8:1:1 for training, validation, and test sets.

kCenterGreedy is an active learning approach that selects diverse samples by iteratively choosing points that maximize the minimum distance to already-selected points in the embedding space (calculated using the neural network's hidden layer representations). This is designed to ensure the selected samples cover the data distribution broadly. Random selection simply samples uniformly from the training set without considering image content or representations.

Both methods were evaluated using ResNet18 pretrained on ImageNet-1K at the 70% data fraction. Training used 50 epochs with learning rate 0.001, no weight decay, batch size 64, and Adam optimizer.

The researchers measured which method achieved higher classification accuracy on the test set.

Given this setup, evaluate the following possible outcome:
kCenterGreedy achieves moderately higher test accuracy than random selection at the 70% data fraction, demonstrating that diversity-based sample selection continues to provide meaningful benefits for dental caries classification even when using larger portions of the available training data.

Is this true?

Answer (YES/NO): NO